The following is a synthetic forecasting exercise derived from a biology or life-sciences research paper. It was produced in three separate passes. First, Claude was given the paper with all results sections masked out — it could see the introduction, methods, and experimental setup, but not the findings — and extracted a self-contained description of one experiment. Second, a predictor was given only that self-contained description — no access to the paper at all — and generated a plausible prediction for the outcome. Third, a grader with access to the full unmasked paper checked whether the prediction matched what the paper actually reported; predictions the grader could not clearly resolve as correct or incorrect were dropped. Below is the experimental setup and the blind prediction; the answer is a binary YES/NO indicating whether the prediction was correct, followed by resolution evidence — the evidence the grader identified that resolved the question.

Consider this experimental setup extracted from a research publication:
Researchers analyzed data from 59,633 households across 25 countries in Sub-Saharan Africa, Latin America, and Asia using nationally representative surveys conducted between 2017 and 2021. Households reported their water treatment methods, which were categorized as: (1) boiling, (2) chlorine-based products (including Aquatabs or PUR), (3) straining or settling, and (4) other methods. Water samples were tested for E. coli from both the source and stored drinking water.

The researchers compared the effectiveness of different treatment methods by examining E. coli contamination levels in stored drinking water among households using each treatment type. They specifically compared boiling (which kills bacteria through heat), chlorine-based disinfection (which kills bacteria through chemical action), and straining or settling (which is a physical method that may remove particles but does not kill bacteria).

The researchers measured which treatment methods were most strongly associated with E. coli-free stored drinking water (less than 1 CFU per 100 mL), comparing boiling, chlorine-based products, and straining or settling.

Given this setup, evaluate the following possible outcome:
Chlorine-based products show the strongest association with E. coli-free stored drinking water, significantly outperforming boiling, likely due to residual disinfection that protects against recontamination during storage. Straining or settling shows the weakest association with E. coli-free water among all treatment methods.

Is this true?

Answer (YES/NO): NO